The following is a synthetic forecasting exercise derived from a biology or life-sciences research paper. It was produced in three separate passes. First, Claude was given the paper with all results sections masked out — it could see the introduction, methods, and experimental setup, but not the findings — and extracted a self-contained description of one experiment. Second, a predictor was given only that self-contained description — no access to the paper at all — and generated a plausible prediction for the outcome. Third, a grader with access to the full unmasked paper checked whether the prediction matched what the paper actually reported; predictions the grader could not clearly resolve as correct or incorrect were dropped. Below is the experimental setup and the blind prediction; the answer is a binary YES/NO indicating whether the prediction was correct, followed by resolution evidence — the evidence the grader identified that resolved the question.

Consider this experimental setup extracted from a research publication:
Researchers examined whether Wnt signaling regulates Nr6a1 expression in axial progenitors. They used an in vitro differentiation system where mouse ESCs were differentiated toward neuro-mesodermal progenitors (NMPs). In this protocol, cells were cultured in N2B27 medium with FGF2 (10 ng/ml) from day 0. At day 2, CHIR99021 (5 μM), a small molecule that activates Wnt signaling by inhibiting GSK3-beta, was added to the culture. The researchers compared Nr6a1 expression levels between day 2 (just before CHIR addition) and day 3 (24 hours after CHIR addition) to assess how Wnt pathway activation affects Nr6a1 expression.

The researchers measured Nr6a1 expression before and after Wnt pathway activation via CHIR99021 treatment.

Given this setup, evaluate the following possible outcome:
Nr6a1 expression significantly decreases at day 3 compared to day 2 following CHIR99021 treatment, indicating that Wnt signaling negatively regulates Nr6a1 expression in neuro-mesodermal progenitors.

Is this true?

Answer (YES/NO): NO